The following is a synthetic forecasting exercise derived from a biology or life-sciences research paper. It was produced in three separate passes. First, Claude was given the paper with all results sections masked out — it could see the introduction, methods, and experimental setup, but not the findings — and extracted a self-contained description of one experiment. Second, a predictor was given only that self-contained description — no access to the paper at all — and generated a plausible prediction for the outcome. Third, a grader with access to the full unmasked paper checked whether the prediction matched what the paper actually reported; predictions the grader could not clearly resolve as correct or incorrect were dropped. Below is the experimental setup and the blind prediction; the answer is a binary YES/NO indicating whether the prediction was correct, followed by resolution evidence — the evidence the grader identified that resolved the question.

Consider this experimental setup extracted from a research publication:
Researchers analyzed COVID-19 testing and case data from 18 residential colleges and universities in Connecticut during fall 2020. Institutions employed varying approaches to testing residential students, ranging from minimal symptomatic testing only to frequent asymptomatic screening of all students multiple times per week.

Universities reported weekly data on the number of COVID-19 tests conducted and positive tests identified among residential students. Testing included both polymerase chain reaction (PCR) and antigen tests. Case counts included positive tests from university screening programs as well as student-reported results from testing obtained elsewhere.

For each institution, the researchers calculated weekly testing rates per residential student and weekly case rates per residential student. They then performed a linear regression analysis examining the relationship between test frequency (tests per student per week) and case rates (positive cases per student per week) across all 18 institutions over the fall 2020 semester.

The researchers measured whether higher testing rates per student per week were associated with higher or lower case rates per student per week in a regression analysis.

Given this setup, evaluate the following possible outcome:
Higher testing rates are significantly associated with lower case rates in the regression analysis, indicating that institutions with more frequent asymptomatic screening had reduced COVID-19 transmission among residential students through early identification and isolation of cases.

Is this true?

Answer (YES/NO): YES